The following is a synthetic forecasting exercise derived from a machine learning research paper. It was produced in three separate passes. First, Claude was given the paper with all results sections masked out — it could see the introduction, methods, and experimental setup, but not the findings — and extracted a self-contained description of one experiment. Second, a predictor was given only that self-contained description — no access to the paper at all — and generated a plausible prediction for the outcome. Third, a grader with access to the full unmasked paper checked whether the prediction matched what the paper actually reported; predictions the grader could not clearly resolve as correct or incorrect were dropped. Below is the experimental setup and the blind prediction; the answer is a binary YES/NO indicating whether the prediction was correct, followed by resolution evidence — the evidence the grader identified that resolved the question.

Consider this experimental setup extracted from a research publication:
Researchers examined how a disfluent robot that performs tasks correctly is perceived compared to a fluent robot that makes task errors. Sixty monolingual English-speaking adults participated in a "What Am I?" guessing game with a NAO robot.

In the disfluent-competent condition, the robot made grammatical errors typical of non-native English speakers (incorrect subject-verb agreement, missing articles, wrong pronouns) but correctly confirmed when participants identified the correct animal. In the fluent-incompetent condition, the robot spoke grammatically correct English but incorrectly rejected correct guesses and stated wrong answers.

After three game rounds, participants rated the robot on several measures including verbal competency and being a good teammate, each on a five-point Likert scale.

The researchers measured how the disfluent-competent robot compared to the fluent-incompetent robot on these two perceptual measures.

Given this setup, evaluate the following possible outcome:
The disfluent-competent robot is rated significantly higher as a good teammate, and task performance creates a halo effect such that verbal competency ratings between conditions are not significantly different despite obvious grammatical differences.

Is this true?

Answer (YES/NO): NO